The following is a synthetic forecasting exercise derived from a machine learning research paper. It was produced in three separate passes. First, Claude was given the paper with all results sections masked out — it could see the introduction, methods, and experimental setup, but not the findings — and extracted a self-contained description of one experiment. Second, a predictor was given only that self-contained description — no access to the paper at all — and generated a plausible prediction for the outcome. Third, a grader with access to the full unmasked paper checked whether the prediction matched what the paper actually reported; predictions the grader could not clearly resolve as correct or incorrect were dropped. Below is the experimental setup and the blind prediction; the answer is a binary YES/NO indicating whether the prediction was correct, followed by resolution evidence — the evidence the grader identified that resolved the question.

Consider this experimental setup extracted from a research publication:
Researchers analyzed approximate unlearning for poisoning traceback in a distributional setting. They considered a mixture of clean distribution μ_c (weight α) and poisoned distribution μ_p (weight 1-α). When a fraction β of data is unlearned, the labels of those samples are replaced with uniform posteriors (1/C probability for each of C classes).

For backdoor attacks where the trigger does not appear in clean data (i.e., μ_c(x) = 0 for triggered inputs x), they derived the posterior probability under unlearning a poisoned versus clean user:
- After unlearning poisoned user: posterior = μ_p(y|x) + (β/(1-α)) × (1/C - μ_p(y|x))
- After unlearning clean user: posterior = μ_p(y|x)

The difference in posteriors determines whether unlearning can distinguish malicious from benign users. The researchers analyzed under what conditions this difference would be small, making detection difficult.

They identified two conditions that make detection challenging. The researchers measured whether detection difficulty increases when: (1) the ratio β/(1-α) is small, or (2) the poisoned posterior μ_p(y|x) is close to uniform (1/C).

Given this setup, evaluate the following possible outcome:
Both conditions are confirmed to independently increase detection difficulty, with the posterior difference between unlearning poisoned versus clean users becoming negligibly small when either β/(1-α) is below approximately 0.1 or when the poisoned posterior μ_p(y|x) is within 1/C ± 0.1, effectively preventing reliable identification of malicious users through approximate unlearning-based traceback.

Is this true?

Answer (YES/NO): NO